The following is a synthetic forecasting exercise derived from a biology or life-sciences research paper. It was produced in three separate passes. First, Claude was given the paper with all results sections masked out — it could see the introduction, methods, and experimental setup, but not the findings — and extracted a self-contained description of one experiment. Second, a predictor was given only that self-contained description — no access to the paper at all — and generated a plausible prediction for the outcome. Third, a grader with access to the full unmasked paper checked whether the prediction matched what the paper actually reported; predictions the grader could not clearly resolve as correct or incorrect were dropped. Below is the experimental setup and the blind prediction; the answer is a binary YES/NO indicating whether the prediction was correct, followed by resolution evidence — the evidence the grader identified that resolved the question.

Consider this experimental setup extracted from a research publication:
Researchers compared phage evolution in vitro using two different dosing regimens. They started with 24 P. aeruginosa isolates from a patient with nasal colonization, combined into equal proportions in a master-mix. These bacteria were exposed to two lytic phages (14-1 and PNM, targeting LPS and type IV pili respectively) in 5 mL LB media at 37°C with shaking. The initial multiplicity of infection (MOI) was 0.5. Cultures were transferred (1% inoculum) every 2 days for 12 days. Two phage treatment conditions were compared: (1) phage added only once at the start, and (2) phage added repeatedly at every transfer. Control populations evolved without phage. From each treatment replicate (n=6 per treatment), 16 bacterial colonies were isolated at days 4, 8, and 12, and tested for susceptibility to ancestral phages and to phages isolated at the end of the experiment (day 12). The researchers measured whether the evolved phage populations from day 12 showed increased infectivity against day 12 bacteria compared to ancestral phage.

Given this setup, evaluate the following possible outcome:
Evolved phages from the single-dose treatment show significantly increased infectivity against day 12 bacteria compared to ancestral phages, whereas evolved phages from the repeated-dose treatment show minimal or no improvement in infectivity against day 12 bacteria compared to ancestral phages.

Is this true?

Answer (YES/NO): NO